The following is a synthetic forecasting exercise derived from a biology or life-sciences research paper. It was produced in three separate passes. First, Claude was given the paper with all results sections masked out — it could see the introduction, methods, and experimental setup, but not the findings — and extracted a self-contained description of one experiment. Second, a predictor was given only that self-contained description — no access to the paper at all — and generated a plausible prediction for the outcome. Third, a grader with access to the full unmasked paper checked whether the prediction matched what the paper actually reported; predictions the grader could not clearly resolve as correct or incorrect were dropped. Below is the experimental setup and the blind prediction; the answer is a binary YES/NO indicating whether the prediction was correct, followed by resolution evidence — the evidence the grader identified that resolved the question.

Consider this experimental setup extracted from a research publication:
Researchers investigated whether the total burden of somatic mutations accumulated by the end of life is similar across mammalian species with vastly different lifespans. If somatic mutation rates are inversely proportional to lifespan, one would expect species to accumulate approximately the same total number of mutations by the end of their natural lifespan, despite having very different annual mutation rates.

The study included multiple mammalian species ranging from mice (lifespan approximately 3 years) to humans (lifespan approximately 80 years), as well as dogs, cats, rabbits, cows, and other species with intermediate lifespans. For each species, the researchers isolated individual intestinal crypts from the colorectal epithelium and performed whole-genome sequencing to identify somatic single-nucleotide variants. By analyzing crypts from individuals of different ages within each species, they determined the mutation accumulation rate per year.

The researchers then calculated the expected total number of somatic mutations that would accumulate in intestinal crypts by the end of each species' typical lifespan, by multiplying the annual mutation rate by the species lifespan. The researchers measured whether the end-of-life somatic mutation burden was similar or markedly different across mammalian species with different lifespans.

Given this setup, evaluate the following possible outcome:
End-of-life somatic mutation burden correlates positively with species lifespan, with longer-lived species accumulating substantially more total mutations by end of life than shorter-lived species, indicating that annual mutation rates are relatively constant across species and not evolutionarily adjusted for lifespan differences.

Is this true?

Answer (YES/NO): NO